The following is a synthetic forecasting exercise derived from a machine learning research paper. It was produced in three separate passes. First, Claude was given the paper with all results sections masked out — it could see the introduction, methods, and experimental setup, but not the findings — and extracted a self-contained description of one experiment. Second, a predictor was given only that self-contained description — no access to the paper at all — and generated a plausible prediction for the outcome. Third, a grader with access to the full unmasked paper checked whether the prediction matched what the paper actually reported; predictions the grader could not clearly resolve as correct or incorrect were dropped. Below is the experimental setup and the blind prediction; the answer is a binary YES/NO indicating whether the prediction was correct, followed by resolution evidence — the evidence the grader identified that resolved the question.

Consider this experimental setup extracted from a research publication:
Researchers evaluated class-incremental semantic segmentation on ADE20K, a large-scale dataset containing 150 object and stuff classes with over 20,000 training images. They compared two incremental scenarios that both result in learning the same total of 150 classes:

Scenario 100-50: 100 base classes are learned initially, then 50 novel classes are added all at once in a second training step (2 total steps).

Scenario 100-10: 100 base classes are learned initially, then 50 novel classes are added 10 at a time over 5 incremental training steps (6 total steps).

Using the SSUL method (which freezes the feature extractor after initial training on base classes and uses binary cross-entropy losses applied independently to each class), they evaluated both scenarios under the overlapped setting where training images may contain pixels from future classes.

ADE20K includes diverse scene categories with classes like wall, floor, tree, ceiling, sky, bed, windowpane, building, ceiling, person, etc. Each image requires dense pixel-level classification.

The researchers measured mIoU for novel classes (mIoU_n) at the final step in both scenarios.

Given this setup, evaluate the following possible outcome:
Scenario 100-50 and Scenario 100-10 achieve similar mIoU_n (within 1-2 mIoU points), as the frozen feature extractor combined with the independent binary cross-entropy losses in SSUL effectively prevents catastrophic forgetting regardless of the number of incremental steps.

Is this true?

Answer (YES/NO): YES